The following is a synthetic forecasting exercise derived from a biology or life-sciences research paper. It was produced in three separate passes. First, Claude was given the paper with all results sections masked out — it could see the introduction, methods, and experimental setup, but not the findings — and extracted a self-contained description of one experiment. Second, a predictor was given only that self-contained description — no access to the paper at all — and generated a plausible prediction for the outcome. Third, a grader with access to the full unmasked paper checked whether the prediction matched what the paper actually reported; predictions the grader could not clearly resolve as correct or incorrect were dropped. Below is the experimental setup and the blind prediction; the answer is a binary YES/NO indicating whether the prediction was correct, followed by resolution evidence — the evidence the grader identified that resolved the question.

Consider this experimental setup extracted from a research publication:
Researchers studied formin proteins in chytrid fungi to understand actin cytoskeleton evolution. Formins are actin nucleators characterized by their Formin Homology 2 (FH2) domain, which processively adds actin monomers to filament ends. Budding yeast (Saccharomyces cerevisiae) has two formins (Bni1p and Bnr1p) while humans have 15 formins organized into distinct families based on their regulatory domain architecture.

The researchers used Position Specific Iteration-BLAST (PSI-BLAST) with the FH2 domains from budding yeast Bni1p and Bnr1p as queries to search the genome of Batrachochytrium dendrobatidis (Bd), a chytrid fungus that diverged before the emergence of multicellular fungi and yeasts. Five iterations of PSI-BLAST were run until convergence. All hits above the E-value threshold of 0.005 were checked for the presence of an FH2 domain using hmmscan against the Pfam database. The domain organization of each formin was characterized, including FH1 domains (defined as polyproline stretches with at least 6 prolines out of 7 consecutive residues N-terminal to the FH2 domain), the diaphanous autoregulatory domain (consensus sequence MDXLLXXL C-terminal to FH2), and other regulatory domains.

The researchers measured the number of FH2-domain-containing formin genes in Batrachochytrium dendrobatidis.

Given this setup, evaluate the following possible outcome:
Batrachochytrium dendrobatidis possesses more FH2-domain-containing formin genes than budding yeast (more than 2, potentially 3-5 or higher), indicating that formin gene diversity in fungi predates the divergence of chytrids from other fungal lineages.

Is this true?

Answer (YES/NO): YES